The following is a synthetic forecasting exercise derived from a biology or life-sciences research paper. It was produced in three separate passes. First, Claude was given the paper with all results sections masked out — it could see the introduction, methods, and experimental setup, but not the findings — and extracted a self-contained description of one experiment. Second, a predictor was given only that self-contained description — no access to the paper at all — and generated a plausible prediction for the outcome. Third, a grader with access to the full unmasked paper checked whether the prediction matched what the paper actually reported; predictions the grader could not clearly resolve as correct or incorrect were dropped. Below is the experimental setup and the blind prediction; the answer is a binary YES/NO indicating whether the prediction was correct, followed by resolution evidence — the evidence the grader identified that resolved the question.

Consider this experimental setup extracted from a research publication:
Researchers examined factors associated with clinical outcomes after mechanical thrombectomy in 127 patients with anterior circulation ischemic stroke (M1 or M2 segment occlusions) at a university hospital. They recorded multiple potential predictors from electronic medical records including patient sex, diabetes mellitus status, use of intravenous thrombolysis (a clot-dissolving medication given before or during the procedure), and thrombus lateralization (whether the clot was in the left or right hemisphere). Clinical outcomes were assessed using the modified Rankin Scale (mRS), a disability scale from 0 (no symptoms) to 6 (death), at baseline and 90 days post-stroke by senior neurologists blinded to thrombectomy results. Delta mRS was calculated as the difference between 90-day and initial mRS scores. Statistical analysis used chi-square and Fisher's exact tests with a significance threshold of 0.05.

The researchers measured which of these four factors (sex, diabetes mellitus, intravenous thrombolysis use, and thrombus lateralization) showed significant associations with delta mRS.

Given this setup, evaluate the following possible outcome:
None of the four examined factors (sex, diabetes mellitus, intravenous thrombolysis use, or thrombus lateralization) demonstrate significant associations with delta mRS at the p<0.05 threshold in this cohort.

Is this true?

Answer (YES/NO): YES